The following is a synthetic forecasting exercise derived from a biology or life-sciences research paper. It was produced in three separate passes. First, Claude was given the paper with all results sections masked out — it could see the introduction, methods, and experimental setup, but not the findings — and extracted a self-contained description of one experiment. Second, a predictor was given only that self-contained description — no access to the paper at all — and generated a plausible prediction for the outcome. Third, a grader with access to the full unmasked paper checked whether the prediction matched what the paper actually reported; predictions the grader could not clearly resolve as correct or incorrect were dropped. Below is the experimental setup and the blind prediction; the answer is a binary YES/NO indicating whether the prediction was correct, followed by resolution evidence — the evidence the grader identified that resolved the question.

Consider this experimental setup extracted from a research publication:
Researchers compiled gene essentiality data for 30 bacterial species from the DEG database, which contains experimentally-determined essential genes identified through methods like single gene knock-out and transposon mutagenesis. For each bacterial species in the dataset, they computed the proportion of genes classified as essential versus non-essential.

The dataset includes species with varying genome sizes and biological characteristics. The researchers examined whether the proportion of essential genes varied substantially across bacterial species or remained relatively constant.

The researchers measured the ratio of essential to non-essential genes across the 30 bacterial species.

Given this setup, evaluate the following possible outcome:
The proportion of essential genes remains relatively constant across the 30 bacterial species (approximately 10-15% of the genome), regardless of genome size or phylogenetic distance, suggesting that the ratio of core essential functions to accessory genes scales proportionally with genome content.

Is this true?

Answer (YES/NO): NO